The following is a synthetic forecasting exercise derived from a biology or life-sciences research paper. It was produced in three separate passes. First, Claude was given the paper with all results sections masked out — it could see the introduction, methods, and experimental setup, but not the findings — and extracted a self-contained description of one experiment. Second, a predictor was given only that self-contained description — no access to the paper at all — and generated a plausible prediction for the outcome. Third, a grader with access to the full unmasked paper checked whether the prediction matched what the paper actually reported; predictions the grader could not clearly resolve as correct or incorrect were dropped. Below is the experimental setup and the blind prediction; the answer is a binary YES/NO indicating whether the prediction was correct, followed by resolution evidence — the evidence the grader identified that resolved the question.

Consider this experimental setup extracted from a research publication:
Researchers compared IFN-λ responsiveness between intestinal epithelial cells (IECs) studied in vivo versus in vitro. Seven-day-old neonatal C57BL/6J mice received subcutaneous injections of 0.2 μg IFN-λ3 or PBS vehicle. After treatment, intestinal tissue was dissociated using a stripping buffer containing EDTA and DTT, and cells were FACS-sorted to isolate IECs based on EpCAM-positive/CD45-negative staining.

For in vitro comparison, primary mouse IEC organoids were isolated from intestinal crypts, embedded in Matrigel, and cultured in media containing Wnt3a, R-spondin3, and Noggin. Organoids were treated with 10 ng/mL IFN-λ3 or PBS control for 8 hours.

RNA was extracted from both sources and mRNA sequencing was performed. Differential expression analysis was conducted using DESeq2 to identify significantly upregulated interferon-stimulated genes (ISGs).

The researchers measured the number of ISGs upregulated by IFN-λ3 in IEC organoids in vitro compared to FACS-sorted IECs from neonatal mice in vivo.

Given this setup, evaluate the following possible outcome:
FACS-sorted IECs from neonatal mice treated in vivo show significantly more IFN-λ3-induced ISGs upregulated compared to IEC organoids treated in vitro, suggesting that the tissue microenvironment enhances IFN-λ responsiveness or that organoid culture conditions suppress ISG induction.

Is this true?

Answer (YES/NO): NO